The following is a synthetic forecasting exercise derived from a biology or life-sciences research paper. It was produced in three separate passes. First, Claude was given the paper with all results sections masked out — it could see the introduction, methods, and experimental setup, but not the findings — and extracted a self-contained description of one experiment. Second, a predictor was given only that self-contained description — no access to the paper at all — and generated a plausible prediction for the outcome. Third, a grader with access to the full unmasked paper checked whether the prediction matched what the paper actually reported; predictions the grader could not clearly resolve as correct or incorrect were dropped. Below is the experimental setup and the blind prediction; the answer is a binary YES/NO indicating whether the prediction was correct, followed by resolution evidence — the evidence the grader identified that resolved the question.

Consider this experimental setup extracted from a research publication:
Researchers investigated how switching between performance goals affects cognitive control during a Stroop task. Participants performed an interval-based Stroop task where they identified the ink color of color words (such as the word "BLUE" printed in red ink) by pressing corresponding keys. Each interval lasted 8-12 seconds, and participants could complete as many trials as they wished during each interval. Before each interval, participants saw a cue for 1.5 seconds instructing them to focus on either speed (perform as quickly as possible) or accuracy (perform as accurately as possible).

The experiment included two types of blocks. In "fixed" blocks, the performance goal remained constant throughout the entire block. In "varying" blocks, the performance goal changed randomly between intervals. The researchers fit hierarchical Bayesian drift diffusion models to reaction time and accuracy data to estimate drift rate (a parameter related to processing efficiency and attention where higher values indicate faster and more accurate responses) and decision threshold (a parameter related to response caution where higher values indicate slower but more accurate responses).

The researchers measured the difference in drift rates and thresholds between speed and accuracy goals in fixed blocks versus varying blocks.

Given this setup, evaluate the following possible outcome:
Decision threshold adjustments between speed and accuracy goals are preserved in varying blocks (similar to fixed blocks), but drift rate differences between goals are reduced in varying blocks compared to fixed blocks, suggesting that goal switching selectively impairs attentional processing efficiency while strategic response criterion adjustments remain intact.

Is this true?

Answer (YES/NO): NO